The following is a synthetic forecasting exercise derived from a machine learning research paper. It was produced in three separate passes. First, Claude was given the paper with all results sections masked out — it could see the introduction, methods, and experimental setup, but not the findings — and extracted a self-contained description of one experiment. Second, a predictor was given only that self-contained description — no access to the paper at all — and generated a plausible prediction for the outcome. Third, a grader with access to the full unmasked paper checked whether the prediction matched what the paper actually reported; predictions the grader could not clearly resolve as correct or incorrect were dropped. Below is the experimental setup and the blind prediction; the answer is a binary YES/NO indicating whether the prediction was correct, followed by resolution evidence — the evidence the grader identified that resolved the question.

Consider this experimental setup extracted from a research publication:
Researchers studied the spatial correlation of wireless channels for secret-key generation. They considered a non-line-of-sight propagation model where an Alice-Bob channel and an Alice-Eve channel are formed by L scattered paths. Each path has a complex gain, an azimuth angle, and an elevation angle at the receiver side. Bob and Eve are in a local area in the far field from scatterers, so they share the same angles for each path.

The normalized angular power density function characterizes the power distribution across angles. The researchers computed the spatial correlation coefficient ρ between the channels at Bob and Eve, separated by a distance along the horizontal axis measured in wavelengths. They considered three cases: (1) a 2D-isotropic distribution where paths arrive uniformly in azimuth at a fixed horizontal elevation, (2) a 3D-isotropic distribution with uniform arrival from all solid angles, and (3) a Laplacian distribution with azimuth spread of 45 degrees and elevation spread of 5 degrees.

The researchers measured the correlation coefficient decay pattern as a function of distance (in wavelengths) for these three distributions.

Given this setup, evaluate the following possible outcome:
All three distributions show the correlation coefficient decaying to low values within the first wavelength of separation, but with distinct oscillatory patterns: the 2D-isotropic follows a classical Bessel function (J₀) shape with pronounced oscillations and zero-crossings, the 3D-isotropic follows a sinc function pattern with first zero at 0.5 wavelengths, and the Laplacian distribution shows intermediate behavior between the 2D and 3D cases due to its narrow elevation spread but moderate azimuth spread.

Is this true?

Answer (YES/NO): NO